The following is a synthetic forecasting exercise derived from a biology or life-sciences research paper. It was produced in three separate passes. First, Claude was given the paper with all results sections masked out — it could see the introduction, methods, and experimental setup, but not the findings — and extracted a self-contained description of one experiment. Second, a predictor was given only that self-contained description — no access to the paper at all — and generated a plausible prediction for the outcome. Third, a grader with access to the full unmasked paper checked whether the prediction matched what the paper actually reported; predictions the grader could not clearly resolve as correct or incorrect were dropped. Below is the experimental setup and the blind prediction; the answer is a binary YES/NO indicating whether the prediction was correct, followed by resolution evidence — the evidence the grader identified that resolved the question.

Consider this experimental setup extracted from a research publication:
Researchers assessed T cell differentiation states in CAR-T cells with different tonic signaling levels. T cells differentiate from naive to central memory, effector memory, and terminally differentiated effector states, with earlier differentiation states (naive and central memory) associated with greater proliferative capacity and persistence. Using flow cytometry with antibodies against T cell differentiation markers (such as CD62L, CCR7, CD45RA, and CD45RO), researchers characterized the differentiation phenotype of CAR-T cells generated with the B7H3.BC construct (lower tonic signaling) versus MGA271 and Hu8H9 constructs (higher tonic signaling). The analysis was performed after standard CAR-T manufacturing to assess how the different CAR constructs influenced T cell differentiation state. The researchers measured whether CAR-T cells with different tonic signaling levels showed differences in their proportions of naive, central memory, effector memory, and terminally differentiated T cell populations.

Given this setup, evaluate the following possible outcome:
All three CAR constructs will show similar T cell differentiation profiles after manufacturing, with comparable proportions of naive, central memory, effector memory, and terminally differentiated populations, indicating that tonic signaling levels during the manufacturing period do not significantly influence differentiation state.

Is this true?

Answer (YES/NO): NO